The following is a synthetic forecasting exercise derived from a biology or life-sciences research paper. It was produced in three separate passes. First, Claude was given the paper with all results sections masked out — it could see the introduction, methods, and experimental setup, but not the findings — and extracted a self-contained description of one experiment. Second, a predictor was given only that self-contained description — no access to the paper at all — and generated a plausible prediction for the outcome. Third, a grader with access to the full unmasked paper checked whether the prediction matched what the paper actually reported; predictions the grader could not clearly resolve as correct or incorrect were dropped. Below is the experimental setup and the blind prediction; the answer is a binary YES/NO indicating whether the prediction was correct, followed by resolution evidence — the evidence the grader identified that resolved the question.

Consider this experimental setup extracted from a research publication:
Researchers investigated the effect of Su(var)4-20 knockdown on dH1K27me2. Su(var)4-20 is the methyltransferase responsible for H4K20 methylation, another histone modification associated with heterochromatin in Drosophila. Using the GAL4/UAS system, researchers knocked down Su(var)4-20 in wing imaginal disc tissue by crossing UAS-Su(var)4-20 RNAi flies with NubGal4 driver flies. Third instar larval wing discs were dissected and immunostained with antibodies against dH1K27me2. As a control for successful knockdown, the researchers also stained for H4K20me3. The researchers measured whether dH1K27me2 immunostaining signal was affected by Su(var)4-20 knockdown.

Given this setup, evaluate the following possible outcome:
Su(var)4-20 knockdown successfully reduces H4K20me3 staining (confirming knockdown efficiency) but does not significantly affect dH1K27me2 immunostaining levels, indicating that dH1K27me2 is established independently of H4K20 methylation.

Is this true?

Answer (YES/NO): YES